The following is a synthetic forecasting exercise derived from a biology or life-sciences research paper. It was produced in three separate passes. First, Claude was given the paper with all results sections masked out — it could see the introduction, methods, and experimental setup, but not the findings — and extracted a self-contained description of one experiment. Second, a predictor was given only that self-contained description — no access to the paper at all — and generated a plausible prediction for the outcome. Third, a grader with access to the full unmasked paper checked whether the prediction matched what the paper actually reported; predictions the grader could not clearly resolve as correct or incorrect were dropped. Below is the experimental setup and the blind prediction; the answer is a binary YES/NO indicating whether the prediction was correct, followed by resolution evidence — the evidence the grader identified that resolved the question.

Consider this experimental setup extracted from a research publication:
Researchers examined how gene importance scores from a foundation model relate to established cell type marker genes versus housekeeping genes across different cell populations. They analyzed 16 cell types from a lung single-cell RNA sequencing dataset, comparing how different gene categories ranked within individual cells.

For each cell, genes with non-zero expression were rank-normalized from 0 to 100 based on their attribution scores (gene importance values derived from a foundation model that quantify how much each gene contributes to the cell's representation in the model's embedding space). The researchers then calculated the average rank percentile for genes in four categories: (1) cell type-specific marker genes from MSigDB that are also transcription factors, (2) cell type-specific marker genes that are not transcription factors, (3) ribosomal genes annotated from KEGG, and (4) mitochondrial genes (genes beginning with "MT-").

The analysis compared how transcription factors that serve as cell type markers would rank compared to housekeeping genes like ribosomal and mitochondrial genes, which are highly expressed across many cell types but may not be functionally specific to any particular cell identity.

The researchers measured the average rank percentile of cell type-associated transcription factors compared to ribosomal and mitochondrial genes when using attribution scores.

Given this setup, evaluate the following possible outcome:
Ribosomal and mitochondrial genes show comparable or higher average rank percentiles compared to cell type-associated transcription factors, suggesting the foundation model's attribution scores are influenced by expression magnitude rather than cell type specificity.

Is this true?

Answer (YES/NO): NO